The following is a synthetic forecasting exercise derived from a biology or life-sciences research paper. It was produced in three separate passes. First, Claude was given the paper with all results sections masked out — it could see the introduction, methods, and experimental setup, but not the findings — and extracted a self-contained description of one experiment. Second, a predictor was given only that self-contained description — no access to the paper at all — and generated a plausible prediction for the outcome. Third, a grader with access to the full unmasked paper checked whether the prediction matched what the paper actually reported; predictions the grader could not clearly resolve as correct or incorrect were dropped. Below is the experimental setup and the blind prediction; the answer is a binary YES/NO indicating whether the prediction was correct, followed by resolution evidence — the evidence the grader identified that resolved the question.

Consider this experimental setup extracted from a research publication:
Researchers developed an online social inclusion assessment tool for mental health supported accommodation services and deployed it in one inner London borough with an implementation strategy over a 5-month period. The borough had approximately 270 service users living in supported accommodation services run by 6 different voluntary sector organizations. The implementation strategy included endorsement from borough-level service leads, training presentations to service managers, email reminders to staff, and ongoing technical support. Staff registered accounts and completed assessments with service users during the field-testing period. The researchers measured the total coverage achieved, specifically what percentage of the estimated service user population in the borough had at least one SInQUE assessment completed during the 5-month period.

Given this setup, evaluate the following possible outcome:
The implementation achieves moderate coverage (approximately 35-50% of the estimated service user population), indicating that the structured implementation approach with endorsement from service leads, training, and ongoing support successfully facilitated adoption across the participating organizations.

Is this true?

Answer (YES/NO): NO